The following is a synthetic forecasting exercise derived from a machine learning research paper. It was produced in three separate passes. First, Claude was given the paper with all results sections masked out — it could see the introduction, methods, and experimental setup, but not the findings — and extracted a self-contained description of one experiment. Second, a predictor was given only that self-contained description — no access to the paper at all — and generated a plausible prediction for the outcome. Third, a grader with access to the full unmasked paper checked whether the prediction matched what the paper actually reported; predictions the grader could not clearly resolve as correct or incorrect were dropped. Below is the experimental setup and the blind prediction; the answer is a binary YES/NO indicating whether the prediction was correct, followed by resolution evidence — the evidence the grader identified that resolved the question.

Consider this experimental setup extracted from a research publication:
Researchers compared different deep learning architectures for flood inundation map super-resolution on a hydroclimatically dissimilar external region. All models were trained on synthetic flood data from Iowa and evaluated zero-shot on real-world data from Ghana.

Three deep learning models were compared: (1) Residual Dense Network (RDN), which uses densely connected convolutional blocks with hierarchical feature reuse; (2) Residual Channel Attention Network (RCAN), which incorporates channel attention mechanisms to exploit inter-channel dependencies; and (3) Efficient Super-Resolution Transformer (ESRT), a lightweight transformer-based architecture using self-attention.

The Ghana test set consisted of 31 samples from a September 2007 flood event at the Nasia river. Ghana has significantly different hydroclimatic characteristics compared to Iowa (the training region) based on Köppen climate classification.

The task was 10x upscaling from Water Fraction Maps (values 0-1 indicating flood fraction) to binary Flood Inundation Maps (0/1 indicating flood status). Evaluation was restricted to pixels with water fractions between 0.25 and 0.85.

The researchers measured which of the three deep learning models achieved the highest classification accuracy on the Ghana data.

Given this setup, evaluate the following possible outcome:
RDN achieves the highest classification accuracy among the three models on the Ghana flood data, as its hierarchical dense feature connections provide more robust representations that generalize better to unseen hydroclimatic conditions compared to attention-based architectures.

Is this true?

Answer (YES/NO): NO